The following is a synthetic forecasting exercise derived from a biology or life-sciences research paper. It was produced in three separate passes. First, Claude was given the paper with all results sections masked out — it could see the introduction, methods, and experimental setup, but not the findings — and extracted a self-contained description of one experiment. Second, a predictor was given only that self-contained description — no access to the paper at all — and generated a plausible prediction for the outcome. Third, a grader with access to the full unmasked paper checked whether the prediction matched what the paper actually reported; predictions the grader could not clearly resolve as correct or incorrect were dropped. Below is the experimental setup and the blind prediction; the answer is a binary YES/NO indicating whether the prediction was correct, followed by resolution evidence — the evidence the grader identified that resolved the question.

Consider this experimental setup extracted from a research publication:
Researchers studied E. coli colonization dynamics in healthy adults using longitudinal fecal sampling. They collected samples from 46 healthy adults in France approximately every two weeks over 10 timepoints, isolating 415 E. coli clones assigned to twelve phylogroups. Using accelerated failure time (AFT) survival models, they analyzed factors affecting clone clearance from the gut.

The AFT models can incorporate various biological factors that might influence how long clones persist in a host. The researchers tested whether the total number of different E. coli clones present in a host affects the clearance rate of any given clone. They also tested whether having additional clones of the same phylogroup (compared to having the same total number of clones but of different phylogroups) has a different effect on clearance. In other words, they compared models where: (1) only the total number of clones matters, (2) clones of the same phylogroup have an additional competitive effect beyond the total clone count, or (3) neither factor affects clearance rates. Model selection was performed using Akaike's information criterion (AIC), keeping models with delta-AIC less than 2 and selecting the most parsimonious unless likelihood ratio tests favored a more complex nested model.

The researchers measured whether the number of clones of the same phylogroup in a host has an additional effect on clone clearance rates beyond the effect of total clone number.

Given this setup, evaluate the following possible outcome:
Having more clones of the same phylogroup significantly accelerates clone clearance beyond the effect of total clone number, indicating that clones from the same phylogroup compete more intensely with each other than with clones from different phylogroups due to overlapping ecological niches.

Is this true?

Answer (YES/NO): YES